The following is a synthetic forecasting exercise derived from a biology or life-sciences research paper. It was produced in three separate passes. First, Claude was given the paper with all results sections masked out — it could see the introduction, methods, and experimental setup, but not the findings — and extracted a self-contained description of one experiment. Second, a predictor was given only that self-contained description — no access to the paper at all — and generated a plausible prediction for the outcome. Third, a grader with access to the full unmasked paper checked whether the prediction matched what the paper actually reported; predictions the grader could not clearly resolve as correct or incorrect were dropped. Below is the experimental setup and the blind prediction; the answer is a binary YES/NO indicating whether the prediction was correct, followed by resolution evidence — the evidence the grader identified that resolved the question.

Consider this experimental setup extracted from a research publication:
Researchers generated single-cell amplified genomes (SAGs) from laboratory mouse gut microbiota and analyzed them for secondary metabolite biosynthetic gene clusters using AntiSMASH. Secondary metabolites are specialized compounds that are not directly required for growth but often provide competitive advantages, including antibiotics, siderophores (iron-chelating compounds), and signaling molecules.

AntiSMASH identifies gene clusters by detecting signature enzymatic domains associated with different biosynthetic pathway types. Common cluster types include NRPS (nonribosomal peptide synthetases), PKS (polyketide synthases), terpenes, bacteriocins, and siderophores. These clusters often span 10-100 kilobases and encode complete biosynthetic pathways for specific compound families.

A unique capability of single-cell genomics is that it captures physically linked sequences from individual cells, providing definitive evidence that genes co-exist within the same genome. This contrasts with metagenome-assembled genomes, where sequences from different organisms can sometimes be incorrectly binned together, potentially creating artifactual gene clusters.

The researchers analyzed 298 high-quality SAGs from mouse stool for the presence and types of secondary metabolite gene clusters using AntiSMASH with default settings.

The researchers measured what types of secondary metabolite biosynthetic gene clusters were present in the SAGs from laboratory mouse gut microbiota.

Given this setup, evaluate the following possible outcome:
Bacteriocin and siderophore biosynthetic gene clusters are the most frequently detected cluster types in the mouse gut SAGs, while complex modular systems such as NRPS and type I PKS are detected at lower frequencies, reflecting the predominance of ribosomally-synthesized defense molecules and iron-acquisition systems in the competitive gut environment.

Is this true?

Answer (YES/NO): NO